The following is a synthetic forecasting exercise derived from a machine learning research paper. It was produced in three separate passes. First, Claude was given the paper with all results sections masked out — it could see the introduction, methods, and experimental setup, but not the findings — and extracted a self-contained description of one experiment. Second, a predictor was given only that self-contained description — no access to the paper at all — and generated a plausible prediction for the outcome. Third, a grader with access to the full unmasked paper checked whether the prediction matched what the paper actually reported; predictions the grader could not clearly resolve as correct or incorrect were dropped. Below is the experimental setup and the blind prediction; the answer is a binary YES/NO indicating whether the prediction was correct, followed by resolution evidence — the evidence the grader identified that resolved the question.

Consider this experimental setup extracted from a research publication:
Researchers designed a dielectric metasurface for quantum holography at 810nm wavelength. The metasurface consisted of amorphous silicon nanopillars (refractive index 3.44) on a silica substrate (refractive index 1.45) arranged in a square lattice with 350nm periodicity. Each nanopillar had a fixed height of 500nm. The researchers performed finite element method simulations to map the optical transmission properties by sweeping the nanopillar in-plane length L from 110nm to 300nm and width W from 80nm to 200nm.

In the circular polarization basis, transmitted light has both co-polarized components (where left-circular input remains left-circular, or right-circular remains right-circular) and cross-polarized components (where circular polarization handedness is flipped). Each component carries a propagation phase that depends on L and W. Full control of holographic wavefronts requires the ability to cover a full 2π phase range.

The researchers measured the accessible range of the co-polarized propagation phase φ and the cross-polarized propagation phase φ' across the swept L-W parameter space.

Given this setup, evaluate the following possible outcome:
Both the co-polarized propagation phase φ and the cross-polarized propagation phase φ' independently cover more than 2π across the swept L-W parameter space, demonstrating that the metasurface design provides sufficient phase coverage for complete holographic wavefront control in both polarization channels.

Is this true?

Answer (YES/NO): NO